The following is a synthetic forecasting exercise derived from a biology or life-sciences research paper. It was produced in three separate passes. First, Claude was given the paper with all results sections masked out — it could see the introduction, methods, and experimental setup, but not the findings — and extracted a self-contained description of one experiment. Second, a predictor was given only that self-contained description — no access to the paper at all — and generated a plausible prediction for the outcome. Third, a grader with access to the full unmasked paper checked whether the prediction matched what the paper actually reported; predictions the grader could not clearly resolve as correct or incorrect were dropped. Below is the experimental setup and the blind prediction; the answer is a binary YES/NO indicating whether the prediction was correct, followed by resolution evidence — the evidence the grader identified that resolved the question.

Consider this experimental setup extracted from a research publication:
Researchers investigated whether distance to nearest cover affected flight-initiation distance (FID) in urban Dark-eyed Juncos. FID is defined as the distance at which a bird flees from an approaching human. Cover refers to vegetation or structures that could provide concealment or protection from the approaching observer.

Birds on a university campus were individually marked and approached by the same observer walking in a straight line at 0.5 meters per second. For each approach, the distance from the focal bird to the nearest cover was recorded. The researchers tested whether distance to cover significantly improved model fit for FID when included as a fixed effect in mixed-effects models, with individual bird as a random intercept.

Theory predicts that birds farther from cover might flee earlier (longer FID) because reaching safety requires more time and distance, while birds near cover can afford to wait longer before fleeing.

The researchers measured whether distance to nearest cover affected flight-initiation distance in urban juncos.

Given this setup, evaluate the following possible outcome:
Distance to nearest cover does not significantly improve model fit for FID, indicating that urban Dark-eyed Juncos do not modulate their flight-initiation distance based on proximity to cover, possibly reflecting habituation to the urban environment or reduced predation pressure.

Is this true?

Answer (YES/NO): YES